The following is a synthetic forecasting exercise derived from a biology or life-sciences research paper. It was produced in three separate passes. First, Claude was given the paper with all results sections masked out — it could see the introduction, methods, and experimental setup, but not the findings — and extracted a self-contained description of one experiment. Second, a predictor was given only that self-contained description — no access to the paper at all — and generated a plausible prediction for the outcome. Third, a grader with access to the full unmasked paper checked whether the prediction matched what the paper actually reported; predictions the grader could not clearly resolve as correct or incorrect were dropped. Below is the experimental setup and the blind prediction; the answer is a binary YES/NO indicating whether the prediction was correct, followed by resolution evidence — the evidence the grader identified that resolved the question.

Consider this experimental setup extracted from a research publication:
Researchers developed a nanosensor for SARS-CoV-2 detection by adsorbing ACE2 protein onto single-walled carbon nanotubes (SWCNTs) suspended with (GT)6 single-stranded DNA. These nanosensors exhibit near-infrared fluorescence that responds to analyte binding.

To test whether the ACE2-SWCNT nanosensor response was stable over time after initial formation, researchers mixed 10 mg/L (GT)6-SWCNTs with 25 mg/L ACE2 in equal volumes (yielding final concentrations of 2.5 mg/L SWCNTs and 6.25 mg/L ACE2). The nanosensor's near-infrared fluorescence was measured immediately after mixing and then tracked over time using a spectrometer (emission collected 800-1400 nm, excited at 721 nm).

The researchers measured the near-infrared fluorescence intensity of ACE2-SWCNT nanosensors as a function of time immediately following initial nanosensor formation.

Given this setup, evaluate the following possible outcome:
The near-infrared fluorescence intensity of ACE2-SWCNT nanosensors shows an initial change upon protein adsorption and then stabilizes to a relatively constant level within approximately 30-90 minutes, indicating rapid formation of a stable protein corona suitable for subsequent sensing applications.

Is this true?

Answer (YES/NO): NO